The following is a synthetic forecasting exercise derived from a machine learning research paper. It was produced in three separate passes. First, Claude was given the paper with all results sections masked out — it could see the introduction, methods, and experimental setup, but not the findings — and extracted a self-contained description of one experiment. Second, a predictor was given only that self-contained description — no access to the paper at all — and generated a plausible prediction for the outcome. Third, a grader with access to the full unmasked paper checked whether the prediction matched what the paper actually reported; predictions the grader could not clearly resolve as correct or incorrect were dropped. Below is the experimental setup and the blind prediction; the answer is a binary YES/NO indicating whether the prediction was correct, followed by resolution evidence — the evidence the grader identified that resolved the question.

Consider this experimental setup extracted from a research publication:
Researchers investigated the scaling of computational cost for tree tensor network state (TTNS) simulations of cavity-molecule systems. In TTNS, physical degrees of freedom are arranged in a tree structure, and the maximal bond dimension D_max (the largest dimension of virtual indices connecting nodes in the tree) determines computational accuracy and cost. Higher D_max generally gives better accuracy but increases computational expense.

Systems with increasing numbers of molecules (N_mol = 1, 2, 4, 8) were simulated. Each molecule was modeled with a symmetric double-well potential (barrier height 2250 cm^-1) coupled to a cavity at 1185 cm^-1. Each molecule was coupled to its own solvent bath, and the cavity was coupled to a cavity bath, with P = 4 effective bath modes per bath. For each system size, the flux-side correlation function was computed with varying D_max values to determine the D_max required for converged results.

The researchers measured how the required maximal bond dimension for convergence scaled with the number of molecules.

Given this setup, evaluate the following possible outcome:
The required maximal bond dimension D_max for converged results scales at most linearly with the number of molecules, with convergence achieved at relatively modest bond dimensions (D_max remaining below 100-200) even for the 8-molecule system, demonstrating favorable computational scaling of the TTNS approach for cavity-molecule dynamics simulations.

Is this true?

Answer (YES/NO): YES